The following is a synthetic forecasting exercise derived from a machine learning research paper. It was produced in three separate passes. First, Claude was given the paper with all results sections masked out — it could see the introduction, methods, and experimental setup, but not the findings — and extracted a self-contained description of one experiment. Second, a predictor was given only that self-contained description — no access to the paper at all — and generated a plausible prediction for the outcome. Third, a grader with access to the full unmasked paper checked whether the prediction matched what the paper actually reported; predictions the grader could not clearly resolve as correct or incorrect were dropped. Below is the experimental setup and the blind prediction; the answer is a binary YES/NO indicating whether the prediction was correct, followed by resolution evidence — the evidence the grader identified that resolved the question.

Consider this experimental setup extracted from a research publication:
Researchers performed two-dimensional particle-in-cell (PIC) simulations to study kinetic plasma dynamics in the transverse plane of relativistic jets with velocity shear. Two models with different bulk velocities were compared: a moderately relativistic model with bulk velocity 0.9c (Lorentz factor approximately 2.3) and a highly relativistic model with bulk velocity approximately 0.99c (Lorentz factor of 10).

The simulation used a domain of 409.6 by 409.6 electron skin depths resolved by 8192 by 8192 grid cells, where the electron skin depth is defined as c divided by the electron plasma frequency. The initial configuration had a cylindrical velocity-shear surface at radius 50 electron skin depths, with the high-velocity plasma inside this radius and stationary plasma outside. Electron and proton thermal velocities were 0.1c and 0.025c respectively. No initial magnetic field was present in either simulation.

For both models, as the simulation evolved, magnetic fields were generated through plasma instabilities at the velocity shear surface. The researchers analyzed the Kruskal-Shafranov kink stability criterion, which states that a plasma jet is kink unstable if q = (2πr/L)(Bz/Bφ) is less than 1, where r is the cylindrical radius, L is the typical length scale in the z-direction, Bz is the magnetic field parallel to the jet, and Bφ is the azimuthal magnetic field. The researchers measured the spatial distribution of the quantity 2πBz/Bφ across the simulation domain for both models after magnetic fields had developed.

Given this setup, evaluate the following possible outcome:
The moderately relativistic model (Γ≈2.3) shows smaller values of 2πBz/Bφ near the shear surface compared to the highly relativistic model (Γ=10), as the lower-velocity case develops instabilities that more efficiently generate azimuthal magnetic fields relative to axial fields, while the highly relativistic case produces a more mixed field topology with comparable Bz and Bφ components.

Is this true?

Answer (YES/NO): NO